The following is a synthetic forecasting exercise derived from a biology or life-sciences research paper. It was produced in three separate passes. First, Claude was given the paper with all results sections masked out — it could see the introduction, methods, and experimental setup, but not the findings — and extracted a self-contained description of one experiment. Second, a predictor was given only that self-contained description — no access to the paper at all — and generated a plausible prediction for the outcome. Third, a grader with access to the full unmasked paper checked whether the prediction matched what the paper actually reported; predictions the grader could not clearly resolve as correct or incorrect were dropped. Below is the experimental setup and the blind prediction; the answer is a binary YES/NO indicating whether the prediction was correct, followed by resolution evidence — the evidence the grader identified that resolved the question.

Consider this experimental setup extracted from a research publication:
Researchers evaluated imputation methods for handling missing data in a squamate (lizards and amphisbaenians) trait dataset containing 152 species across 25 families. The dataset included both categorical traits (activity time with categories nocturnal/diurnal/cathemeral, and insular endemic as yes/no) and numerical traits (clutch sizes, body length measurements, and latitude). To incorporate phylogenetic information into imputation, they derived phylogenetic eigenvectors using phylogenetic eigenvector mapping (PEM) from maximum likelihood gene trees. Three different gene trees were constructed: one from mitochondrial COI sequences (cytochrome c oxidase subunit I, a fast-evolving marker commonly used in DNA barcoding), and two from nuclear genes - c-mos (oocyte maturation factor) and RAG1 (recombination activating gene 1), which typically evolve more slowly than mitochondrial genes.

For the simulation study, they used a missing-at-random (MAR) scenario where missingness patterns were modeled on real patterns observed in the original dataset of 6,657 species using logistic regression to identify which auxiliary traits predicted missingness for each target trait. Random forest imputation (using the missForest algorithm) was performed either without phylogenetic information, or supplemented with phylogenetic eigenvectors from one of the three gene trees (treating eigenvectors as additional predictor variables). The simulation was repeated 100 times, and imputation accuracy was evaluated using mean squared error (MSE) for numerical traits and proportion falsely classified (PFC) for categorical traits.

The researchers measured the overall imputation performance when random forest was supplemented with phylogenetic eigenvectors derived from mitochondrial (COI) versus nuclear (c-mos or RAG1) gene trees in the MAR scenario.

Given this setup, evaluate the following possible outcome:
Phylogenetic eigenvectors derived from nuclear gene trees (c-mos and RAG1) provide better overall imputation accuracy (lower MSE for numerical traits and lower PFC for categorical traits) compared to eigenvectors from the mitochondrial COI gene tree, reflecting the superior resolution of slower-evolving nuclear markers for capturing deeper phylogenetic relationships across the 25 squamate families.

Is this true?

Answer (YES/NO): YES